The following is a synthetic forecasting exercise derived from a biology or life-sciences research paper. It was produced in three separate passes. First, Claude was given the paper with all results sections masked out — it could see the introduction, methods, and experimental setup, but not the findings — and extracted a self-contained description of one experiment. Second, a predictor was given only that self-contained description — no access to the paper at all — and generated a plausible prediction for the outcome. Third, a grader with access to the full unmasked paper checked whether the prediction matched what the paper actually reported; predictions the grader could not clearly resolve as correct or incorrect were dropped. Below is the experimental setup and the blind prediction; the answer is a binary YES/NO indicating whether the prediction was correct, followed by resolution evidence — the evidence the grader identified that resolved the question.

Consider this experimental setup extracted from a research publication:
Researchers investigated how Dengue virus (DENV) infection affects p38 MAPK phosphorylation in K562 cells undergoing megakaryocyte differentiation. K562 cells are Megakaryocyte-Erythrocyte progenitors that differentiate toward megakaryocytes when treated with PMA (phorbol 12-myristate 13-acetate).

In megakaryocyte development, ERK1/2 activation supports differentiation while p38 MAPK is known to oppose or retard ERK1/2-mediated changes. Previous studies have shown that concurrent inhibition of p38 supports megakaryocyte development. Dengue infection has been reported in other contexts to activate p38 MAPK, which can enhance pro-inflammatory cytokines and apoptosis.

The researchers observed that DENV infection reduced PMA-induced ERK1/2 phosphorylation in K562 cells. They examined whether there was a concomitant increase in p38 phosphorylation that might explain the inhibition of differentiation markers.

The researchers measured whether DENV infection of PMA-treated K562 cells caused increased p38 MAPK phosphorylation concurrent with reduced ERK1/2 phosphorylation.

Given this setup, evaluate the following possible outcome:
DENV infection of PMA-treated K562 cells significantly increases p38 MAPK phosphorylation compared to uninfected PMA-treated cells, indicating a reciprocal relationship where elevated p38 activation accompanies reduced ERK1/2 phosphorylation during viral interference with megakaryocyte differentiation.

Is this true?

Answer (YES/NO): NO